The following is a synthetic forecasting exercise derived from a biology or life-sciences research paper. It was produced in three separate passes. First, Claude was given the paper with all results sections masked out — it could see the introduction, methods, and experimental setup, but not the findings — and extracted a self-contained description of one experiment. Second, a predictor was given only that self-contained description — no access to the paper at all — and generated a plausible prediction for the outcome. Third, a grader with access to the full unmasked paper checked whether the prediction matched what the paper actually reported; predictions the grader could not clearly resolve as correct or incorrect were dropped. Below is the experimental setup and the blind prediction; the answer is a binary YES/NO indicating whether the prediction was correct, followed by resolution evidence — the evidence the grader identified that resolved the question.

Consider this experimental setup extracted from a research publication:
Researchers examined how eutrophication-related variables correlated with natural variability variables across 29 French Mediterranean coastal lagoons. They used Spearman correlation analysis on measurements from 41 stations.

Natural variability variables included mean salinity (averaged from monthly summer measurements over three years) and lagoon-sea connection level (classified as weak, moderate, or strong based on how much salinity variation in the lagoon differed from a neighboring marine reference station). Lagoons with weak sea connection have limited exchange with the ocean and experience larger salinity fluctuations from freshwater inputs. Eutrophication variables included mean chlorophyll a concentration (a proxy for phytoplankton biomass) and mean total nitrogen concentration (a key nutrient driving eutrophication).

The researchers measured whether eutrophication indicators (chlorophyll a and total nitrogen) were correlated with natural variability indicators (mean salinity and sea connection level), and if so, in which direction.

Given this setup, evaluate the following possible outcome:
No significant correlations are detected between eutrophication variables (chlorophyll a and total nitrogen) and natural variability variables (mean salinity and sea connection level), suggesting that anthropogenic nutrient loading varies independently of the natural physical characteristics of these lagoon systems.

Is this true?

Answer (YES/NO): NO